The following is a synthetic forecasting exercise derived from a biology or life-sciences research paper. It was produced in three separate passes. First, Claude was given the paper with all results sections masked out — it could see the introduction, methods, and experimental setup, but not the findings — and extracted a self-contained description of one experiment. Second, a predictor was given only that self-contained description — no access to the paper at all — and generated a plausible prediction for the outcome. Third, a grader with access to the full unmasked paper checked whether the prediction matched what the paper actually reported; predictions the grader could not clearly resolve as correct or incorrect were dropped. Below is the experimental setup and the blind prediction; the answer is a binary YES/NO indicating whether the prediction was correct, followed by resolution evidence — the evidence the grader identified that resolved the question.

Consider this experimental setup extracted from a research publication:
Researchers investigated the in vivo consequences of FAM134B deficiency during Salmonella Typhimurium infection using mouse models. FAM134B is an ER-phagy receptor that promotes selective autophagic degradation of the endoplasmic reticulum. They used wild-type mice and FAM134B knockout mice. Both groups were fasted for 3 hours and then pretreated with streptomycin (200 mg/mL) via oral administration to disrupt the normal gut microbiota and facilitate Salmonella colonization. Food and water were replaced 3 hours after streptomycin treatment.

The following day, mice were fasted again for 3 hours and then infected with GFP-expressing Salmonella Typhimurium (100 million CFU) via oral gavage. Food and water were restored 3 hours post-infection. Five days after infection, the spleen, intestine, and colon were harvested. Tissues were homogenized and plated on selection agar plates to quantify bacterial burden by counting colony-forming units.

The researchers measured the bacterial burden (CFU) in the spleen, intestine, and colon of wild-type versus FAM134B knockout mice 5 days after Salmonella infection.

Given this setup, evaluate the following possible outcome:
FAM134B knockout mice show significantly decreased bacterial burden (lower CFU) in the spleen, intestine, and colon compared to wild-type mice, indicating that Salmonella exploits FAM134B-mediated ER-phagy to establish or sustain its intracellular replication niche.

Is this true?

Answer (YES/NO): NO